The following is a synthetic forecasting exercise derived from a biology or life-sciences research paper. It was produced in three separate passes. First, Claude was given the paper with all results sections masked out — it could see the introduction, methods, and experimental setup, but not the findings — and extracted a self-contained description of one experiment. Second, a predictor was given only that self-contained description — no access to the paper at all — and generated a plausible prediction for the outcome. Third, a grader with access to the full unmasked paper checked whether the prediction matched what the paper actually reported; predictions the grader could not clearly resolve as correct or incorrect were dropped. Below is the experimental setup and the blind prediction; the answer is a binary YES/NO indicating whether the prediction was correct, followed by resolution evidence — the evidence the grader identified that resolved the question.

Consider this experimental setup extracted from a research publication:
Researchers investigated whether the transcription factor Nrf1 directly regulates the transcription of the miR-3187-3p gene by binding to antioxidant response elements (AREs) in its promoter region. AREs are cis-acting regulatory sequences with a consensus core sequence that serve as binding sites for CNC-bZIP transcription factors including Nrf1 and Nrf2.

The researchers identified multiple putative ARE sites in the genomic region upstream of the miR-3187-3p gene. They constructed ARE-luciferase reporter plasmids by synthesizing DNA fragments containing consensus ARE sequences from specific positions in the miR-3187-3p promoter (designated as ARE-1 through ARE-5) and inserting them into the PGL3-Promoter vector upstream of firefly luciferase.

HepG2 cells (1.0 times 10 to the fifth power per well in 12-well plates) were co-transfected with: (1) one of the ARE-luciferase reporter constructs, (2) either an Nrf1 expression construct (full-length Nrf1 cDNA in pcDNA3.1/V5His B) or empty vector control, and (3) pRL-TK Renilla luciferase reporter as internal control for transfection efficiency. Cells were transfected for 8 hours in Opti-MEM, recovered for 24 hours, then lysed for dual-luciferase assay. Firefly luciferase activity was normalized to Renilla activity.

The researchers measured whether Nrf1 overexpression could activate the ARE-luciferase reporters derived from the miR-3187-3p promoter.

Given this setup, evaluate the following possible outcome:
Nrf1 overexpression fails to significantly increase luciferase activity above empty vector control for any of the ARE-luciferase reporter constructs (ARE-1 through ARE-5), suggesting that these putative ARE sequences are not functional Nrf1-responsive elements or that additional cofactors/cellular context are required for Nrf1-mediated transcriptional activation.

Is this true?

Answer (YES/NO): NO